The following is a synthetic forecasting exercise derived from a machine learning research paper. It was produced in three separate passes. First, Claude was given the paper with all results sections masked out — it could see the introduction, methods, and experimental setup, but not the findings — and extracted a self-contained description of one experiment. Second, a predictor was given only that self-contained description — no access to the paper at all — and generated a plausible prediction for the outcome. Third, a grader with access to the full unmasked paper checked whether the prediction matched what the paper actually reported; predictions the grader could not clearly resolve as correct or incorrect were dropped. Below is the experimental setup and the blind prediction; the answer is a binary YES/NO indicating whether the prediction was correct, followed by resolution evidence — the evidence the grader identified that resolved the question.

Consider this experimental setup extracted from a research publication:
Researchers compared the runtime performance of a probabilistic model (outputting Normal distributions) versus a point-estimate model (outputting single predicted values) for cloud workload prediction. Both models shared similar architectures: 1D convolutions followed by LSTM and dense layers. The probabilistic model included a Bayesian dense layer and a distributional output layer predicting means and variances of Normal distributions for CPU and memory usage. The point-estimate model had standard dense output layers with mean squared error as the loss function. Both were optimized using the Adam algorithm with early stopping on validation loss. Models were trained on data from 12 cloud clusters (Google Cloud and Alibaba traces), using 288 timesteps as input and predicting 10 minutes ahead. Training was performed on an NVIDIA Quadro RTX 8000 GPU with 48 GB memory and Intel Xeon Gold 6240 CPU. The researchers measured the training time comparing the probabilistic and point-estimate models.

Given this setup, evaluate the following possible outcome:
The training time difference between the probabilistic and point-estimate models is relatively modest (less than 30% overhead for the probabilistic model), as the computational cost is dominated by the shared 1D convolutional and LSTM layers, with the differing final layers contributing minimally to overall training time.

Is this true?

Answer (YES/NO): NO